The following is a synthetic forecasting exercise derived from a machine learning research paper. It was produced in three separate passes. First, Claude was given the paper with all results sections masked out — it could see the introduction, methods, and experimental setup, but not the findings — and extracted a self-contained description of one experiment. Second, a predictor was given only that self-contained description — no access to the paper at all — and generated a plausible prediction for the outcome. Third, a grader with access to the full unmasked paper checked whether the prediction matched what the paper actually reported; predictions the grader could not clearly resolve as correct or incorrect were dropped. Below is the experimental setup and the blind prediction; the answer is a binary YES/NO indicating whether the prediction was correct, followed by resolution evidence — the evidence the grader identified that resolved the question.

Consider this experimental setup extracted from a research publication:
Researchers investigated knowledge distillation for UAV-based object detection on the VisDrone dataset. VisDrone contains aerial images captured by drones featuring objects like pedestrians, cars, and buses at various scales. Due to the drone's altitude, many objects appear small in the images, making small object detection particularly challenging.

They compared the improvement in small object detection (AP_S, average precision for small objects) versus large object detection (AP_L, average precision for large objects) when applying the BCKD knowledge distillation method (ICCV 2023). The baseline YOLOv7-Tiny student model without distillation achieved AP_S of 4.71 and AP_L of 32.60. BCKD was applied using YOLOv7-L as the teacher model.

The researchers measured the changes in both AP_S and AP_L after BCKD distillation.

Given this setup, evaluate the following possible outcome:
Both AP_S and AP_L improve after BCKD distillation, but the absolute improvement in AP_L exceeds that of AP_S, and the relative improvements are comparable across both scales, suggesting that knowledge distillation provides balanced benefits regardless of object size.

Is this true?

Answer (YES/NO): NO